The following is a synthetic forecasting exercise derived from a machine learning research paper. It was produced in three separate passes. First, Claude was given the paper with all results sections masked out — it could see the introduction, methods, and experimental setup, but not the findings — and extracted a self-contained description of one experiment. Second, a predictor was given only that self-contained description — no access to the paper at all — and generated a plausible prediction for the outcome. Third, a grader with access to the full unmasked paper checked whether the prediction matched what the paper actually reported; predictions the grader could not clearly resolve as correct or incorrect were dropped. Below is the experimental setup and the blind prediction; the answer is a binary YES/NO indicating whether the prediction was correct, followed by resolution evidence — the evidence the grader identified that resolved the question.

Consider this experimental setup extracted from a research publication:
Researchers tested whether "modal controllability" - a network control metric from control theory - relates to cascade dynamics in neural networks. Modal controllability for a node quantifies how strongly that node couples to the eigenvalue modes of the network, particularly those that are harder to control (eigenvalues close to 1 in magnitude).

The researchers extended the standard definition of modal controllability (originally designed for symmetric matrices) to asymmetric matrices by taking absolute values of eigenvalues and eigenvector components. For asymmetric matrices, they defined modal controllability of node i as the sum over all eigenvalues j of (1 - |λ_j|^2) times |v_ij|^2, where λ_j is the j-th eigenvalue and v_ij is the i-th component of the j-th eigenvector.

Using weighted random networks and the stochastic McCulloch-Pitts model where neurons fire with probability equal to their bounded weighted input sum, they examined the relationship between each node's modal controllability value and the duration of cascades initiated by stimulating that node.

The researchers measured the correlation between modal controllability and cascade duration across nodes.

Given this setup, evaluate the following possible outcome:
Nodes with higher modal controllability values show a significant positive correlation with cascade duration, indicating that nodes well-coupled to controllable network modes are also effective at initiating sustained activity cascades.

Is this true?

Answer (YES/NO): NO